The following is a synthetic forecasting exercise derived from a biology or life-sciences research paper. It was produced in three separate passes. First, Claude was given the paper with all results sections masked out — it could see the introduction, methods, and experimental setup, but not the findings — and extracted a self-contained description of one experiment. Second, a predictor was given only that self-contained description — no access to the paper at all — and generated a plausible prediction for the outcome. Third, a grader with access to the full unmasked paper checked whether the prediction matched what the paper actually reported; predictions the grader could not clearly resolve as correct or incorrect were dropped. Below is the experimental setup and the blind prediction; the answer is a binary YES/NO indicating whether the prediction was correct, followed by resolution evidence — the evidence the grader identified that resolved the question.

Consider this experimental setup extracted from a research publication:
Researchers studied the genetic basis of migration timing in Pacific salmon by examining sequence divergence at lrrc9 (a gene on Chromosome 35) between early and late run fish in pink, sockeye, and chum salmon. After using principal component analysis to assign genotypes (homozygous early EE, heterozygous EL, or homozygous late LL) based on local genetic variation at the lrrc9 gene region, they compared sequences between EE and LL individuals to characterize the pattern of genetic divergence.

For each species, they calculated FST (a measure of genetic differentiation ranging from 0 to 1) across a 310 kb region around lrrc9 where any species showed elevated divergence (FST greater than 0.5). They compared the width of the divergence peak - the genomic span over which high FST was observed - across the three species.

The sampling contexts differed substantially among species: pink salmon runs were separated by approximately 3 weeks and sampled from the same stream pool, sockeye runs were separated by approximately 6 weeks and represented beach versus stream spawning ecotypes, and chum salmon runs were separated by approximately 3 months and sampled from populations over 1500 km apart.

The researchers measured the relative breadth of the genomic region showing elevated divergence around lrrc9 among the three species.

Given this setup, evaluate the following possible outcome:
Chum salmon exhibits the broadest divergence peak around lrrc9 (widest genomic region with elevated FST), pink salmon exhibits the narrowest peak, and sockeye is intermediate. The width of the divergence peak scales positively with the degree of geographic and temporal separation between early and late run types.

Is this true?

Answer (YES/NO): NO